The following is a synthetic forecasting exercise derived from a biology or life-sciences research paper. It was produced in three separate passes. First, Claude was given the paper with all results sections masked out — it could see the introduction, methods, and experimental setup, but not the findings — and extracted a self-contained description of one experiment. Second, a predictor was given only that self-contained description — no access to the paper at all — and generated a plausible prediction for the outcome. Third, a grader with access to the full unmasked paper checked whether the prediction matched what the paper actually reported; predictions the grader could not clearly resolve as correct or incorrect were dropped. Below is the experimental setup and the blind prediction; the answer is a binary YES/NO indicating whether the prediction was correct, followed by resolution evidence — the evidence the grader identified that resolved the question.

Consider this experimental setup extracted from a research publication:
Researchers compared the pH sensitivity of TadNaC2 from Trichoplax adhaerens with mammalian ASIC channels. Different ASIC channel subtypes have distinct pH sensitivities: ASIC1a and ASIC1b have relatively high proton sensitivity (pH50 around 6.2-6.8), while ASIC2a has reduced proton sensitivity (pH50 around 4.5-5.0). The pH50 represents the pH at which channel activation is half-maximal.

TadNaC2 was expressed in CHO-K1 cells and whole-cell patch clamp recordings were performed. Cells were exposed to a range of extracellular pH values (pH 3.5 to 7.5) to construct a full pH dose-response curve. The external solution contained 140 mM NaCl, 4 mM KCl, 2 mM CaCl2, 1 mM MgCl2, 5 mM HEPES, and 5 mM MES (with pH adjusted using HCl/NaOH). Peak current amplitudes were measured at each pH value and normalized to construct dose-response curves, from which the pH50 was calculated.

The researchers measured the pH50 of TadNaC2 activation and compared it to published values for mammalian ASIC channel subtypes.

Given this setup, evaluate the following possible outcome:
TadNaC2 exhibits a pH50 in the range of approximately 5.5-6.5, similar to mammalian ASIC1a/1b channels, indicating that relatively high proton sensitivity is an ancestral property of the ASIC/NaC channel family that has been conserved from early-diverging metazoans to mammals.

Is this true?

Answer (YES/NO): NO